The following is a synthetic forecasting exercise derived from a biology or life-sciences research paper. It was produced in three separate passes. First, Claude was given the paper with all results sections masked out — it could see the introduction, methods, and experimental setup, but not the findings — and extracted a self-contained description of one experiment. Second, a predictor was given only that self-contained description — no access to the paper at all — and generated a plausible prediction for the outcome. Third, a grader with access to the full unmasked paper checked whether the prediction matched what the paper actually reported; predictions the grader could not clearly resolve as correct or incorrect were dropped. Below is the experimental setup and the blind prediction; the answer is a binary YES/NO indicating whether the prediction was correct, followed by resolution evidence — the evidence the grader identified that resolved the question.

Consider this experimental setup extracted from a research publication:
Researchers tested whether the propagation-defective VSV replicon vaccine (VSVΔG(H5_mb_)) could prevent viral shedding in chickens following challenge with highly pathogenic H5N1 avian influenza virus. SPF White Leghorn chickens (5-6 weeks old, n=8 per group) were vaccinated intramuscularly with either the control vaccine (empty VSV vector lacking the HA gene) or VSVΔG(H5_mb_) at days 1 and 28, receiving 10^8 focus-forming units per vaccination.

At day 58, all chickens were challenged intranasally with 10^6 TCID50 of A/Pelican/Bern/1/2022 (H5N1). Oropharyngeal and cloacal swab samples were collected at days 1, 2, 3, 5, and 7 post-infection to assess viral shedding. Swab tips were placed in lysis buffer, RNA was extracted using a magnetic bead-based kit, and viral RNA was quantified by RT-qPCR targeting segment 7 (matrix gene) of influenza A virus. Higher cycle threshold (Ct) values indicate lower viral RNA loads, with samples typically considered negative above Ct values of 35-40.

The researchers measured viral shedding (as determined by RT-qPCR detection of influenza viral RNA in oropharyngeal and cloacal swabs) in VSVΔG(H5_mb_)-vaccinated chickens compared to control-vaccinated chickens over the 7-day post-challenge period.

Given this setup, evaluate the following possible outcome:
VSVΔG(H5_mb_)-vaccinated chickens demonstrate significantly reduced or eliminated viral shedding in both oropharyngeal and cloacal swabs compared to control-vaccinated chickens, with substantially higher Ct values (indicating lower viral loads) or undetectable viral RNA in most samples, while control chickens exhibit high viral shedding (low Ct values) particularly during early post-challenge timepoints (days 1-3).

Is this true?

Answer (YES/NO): YES